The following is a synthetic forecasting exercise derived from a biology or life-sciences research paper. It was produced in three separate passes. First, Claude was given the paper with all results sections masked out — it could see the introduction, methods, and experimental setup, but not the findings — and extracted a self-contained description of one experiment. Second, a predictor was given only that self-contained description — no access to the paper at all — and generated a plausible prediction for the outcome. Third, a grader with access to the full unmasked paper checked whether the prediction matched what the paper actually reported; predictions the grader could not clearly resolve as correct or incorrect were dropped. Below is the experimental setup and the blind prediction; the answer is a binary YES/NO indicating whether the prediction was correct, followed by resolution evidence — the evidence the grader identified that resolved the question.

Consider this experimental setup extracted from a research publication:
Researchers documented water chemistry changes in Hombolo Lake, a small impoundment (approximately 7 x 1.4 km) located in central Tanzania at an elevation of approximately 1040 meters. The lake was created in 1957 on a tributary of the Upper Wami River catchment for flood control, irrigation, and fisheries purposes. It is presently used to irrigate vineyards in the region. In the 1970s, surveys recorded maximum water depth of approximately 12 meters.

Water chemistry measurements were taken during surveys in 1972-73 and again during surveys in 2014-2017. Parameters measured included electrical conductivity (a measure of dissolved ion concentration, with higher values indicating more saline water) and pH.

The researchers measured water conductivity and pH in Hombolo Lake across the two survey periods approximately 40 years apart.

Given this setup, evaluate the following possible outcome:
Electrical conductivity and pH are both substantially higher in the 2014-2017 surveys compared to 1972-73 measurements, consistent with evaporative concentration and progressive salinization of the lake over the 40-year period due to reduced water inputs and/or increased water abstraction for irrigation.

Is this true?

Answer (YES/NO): NO